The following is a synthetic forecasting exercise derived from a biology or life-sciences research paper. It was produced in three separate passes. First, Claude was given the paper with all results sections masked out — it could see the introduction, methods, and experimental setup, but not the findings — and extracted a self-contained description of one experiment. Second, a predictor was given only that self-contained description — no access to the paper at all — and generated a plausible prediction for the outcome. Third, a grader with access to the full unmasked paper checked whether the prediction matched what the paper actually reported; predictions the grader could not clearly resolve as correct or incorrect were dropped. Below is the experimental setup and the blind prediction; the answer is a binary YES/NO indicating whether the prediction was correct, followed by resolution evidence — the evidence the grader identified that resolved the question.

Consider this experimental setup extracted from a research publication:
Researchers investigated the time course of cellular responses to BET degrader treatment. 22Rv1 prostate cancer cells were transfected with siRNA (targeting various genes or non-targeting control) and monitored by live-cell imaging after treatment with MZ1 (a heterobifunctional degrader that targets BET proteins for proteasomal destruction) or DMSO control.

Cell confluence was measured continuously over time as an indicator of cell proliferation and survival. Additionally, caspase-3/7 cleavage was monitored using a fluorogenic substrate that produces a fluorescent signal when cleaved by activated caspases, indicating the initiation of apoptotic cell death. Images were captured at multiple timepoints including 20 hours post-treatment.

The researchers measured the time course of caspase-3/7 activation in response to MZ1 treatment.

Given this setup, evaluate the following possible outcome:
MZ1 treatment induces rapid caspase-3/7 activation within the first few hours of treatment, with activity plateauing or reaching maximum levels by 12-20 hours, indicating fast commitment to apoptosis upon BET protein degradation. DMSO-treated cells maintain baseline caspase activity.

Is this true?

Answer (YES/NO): NO